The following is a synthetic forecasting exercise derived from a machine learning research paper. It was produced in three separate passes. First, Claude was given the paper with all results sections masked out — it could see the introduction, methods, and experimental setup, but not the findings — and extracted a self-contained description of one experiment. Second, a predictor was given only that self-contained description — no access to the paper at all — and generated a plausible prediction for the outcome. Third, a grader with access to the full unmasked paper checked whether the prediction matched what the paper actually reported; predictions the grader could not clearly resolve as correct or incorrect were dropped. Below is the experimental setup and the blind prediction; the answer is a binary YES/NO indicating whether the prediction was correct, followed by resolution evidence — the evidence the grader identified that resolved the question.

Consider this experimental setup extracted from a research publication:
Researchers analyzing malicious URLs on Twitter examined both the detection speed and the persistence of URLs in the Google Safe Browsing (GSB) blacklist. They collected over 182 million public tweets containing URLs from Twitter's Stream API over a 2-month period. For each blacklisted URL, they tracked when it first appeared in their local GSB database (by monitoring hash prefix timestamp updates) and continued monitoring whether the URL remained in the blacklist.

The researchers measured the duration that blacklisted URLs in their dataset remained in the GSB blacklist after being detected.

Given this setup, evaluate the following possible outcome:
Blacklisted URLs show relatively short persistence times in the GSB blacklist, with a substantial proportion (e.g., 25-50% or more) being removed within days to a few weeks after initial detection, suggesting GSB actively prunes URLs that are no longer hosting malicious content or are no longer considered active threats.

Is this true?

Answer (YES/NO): NO